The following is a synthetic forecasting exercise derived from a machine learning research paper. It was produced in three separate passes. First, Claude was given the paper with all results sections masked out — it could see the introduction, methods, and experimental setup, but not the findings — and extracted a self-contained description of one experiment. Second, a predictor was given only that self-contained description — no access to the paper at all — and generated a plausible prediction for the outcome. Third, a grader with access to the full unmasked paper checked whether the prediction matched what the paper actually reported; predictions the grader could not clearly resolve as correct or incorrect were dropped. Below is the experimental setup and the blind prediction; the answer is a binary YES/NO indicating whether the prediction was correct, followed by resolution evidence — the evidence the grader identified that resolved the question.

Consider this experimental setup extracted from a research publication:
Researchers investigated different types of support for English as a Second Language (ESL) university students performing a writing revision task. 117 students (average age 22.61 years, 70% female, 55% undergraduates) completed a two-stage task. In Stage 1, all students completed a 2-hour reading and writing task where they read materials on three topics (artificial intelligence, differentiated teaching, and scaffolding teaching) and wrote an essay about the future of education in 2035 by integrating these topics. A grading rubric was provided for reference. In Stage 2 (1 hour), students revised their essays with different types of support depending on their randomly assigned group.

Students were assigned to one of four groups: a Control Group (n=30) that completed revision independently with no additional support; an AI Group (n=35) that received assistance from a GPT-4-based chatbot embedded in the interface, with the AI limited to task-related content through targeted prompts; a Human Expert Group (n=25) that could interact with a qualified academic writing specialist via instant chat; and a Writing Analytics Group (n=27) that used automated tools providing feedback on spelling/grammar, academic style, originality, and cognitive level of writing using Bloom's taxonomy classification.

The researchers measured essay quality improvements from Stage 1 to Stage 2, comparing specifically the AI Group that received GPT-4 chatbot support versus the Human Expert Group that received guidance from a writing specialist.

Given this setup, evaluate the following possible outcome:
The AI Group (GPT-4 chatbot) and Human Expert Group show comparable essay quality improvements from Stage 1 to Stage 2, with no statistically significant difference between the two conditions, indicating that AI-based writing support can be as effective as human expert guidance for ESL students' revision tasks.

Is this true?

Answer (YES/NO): NO